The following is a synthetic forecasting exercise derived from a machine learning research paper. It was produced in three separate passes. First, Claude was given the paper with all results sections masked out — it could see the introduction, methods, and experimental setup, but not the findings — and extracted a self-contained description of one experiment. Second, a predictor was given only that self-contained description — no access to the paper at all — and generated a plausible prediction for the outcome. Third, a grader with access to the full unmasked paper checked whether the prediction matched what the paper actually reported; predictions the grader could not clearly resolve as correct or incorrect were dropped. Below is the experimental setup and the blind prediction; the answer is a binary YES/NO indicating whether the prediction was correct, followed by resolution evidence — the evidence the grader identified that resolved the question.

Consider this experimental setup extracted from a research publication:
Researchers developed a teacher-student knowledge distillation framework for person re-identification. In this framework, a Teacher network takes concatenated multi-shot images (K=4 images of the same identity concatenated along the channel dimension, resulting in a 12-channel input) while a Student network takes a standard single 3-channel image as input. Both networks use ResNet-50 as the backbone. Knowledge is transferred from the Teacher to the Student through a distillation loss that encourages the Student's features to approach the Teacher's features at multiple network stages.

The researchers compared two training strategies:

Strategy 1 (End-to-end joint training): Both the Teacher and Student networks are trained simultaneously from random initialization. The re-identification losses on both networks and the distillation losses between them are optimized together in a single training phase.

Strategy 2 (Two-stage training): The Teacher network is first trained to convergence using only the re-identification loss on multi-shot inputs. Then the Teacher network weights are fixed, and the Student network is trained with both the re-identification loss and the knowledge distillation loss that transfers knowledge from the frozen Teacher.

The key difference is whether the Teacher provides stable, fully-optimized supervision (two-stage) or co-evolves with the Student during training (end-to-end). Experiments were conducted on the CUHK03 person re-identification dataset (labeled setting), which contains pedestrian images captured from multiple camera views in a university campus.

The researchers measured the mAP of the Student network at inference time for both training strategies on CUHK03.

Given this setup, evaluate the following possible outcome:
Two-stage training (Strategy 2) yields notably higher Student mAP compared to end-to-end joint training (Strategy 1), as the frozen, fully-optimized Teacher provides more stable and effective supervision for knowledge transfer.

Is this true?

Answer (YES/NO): YES